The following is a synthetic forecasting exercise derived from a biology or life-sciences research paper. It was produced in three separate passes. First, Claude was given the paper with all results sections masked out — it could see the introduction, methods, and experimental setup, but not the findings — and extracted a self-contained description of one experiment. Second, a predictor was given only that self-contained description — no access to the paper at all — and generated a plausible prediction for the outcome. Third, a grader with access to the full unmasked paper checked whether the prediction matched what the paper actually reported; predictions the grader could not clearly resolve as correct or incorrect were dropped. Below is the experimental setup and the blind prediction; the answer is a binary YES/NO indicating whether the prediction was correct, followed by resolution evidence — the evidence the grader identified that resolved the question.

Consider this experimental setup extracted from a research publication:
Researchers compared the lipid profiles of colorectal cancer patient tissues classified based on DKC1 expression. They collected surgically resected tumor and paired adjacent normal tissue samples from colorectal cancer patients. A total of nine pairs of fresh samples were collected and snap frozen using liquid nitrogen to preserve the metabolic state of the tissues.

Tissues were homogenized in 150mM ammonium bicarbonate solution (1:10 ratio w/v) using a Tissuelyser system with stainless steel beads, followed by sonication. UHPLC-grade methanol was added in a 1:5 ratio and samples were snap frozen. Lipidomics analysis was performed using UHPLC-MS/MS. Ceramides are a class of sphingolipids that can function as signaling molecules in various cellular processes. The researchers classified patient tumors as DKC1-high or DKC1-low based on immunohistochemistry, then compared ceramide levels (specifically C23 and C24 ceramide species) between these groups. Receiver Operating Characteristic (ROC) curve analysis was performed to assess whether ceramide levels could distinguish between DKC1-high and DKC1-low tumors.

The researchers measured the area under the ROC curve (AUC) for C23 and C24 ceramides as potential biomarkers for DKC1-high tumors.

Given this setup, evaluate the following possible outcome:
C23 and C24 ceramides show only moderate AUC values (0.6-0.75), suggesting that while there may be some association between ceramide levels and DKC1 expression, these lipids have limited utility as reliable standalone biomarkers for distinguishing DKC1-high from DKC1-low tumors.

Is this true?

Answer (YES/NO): NO